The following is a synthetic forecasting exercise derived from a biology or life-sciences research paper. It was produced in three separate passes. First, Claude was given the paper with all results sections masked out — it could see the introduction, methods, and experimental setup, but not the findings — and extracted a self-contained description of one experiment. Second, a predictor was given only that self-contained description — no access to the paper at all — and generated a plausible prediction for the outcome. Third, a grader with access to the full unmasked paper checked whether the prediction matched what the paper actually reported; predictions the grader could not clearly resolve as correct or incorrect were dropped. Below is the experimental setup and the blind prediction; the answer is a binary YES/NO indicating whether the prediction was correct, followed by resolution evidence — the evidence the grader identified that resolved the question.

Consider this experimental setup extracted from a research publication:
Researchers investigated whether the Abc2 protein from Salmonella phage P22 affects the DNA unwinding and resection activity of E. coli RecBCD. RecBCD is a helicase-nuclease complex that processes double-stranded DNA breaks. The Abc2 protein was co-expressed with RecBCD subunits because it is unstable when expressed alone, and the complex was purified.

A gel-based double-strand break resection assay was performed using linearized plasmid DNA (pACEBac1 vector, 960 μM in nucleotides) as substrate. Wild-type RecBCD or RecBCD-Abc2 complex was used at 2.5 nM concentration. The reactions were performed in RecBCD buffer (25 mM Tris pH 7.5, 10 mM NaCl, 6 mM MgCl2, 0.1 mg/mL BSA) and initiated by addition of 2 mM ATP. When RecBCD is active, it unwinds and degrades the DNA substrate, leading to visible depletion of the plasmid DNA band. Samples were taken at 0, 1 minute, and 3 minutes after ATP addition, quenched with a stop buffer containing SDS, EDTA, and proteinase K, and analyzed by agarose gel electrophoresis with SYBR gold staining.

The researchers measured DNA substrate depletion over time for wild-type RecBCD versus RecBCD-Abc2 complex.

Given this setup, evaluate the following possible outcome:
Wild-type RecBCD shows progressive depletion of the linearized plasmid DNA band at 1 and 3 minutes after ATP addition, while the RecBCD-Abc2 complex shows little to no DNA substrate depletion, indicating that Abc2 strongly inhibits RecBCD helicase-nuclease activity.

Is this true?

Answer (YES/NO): NO